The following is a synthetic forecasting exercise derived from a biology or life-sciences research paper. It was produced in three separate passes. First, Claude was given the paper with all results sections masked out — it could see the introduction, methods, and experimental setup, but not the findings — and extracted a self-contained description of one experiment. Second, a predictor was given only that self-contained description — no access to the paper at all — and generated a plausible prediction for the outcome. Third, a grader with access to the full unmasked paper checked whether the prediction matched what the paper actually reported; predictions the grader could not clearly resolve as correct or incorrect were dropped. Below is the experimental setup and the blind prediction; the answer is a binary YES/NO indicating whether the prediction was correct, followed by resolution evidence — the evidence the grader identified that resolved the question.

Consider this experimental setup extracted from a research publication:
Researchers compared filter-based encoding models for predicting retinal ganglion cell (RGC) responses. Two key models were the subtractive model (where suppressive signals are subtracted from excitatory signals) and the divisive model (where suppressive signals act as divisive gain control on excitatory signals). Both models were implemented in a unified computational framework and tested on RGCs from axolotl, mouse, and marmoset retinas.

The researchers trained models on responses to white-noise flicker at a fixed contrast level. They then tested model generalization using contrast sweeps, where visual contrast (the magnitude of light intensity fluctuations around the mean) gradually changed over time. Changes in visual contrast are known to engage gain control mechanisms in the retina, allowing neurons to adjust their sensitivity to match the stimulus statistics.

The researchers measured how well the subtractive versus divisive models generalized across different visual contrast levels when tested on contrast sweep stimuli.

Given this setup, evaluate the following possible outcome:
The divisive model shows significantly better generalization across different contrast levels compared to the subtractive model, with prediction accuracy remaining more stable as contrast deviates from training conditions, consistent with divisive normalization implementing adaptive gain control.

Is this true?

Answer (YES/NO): YES